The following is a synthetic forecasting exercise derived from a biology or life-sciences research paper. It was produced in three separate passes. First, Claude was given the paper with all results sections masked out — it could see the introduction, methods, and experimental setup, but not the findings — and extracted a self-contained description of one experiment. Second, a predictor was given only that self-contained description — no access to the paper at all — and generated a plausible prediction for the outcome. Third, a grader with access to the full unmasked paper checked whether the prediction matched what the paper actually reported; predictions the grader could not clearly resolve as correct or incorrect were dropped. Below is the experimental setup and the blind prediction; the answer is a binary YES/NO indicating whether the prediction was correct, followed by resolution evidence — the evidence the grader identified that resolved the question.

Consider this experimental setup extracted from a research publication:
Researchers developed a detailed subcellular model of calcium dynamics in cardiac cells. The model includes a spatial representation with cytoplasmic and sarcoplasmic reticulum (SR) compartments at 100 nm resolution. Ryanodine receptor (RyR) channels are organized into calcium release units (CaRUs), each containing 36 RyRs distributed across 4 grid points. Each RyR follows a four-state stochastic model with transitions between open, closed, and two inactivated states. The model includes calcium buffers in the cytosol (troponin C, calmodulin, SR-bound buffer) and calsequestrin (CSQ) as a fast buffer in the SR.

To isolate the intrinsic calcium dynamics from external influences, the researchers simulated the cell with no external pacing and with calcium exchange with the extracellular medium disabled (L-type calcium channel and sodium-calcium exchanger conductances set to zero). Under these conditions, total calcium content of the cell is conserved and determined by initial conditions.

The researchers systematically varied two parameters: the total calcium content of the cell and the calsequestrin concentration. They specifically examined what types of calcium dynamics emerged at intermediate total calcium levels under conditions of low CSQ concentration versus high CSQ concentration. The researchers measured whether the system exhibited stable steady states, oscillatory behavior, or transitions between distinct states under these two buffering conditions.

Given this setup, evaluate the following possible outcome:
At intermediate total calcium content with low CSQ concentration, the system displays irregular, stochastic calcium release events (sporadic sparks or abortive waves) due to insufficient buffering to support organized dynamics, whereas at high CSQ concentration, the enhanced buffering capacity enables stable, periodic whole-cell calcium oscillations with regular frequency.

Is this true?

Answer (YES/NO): NO